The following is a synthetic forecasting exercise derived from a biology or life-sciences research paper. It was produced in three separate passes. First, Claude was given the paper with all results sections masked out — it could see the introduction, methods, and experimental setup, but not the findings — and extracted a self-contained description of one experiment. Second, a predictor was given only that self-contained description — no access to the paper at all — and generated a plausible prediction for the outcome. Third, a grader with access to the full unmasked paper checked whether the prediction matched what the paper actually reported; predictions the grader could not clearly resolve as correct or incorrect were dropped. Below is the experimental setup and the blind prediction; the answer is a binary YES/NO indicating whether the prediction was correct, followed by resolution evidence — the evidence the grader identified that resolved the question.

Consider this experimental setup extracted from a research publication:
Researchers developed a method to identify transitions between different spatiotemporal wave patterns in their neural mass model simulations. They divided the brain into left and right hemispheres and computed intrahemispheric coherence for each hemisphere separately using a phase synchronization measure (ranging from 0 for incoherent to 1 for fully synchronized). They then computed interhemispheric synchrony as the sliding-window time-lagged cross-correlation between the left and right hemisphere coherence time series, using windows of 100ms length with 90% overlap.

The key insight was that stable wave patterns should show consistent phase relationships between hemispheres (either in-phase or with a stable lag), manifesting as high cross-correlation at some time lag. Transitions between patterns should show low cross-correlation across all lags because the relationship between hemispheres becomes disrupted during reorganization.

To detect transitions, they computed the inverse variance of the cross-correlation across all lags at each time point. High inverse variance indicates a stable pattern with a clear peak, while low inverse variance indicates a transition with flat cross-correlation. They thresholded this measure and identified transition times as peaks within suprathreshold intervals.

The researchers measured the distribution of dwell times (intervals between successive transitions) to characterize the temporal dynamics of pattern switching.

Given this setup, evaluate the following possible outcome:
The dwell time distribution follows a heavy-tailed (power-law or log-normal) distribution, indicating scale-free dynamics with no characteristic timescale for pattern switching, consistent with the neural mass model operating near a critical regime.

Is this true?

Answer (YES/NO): NO